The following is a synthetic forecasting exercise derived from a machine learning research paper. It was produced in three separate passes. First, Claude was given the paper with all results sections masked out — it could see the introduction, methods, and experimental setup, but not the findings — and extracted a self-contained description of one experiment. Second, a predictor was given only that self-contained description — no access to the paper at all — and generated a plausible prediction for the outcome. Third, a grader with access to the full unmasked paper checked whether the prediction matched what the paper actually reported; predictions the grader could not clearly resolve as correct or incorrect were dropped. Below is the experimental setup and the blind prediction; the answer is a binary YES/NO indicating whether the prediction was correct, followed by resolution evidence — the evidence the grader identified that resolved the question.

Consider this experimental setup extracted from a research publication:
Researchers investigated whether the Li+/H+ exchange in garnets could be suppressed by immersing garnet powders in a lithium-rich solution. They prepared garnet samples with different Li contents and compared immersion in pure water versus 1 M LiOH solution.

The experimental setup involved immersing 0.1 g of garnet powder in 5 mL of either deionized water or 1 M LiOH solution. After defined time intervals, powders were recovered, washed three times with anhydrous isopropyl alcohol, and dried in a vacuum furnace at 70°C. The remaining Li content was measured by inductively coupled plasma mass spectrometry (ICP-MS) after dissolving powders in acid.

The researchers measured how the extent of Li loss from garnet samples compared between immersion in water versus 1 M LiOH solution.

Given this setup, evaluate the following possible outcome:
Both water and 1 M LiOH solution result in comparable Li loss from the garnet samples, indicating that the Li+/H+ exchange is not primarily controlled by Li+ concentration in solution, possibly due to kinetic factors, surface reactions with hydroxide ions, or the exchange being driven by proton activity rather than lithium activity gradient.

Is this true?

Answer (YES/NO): YES